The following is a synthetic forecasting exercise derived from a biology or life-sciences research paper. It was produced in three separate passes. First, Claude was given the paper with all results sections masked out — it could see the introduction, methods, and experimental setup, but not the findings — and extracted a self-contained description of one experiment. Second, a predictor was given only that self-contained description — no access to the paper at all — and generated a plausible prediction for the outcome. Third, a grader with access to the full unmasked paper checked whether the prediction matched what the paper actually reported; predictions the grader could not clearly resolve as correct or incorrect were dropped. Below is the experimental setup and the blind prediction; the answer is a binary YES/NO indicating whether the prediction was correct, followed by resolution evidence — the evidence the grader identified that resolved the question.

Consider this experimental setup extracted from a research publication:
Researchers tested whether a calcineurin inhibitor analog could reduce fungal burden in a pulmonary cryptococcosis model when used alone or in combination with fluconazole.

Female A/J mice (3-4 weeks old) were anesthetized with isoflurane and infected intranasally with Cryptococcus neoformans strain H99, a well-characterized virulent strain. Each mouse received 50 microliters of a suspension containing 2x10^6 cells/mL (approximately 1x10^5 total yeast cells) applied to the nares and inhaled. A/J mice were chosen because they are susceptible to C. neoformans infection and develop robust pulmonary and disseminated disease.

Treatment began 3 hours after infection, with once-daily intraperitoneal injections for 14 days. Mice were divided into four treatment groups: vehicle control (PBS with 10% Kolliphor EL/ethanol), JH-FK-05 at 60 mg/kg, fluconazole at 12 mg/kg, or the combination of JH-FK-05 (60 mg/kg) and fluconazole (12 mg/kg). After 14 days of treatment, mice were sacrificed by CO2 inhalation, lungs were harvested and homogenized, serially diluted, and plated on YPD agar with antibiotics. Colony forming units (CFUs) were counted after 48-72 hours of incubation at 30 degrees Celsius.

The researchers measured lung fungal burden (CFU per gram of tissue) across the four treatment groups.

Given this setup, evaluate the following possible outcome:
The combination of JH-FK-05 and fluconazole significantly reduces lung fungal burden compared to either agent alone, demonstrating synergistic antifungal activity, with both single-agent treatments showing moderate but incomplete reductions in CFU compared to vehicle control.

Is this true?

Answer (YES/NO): NO